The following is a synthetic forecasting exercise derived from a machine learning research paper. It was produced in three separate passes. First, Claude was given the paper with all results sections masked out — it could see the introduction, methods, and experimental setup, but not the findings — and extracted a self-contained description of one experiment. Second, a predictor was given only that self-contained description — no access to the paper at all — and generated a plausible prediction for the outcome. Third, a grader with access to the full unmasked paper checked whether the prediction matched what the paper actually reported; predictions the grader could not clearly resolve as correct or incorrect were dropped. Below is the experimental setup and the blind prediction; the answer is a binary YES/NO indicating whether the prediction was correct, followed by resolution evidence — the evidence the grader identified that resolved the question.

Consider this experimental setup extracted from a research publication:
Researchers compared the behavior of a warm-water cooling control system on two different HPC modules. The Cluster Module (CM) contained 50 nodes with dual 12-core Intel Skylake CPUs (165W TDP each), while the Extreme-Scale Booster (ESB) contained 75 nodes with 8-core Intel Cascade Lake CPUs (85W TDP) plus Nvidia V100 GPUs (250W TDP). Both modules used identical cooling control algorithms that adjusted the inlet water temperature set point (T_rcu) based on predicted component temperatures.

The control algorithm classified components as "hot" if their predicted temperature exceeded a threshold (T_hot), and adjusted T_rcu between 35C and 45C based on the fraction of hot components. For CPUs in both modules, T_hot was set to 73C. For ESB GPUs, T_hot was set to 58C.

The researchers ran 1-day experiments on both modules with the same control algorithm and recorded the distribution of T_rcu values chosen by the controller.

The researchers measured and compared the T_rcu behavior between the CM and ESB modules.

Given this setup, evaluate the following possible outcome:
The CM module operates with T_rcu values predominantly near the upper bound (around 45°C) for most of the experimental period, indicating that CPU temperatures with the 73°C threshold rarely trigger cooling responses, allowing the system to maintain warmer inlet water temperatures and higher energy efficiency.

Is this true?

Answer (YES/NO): YES